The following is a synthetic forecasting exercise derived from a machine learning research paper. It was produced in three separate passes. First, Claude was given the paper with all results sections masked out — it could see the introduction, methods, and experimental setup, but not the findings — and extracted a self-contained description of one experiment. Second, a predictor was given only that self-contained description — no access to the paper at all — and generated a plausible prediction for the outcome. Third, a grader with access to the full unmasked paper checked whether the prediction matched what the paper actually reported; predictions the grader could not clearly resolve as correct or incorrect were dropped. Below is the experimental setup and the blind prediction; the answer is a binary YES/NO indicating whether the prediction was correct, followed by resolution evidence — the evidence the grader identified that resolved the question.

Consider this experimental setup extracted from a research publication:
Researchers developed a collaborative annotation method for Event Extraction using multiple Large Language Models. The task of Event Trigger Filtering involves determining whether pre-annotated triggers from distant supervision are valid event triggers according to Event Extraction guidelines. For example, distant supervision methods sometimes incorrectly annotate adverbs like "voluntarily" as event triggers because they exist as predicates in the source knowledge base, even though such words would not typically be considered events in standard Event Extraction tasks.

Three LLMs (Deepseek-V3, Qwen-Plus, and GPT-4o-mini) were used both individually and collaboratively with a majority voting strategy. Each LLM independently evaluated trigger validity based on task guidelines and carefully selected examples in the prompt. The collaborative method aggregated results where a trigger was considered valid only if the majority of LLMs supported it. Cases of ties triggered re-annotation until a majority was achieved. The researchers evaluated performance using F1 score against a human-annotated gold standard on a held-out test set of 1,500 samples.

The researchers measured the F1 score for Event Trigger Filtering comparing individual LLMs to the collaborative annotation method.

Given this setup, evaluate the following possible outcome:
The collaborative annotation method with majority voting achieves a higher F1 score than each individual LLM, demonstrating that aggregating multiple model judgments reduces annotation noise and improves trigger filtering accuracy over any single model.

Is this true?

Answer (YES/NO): YES